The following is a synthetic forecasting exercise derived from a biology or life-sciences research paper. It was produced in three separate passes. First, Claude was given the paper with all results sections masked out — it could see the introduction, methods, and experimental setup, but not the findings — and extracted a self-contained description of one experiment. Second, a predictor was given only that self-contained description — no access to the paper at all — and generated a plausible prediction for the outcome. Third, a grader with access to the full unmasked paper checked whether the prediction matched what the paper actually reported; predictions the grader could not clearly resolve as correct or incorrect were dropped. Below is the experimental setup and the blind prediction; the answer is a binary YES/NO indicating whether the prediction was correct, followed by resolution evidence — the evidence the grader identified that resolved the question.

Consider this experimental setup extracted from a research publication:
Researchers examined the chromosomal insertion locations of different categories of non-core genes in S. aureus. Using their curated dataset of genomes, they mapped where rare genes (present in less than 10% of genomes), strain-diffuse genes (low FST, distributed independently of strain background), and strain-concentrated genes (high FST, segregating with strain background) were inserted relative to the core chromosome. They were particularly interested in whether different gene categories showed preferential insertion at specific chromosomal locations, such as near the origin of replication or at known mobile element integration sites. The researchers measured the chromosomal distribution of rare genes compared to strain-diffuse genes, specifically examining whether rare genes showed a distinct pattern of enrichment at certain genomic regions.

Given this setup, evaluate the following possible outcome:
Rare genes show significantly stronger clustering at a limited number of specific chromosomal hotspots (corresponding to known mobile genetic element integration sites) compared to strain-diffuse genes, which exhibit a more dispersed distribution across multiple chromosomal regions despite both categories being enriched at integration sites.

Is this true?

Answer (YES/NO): NO